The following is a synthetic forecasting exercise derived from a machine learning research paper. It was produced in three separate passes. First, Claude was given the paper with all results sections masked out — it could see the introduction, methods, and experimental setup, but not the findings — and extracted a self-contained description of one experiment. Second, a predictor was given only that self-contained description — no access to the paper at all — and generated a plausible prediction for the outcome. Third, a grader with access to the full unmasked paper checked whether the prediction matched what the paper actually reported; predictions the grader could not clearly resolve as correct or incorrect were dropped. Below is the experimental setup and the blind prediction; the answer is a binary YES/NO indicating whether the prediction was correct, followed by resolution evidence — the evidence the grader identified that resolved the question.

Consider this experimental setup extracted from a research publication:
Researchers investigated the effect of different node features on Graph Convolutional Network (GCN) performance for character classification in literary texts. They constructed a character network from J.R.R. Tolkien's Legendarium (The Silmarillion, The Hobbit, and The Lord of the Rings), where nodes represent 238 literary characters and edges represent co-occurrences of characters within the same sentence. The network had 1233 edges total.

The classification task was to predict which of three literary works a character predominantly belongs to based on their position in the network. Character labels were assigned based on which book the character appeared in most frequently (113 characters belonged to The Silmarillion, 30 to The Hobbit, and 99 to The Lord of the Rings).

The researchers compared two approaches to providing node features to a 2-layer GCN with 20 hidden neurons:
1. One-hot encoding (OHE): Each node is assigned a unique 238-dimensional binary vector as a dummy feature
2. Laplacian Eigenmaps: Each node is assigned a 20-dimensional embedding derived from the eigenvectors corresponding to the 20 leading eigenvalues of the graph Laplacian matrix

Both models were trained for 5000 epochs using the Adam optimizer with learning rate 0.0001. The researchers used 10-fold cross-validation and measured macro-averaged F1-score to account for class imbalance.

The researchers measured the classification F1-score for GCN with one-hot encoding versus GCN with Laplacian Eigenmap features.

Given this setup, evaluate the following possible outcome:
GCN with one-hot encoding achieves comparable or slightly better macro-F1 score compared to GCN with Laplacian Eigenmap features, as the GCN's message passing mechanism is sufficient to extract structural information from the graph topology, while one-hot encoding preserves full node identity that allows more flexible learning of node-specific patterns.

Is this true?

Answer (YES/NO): NO